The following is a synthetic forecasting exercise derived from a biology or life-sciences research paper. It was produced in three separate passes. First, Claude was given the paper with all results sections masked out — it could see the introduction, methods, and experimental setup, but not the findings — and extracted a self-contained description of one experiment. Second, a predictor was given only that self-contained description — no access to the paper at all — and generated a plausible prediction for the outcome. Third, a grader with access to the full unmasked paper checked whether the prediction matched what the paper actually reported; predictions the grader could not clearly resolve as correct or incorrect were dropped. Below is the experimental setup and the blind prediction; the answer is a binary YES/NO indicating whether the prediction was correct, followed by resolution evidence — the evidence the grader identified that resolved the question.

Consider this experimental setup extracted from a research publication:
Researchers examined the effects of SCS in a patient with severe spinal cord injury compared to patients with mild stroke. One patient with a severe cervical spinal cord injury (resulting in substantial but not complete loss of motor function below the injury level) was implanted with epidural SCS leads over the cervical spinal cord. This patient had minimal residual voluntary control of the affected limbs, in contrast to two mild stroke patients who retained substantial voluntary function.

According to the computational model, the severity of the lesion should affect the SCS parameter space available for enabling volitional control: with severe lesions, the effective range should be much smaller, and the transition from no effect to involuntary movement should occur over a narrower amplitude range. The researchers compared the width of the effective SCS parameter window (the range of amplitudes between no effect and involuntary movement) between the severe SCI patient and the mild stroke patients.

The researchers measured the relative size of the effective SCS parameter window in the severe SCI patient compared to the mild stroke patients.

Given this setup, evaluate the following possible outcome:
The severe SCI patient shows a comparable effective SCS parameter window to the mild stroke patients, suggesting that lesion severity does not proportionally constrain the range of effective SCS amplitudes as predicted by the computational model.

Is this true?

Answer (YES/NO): NO